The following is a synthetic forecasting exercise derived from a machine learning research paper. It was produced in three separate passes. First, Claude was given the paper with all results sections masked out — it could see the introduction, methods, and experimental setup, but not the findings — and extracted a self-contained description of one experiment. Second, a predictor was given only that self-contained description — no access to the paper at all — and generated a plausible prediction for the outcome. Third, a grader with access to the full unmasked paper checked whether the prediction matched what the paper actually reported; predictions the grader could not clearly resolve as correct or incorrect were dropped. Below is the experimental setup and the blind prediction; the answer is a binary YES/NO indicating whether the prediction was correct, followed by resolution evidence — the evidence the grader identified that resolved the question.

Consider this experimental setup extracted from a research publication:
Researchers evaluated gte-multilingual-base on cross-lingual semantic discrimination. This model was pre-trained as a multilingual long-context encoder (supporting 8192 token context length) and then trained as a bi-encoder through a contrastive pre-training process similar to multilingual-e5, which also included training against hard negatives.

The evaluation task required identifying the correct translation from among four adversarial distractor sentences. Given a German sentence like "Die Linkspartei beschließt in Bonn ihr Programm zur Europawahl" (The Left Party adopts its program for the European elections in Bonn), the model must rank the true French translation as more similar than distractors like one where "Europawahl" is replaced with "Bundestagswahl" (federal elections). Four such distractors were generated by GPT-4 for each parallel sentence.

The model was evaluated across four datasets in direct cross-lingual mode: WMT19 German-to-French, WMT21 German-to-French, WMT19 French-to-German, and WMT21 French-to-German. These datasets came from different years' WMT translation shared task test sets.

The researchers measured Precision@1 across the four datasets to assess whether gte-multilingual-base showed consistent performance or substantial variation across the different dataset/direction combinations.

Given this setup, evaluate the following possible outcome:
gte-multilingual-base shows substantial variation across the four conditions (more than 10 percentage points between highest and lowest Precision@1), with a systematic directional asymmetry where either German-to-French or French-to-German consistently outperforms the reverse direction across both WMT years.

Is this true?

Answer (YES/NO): NO